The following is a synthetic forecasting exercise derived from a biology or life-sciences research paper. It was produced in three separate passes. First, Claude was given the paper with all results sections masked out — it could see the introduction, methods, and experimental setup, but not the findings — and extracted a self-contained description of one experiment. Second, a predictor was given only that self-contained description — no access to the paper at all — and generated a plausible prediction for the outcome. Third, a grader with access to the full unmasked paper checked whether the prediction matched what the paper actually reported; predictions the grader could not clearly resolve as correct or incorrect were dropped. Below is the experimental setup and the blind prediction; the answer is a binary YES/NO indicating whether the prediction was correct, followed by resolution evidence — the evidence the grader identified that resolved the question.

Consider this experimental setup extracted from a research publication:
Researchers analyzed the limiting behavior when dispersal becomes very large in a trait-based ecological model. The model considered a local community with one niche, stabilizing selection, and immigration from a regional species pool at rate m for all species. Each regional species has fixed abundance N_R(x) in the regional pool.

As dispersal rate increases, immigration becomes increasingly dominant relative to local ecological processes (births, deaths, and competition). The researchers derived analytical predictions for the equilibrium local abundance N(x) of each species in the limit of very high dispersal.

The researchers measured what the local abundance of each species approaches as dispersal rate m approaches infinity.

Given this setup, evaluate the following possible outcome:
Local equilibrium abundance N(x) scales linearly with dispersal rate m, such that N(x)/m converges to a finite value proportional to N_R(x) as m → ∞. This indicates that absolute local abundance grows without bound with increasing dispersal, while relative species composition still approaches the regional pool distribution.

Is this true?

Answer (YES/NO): NO